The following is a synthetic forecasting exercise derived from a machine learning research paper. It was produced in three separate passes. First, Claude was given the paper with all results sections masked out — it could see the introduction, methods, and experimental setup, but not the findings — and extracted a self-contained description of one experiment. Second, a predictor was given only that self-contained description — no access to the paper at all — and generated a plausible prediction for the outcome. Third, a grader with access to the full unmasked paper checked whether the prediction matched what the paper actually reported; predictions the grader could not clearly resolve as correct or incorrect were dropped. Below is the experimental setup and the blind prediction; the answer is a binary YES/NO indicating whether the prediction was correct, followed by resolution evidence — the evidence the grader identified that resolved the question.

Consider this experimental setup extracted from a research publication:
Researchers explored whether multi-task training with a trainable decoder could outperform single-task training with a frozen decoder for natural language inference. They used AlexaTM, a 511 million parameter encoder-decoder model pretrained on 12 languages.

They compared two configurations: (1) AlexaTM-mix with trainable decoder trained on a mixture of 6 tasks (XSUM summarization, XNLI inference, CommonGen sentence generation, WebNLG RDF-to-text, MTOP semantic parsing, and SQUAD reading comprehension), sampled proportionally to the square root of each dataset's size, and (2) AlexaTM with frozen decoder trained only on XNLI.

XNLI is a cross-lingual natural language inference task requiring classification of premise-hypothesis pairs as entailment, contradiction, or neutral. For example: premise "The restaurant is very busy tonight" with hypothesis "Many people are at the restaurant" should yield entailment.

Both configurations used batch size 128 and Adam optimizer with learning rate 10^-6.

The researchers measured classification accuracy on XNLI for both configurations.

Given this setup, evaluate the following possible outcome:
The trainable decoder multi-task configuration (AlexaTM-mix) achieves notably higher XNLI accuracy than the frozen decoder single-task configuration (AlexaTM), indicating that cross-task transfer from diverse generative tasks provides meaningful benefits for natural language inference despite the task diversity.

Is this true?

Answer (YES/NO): YES